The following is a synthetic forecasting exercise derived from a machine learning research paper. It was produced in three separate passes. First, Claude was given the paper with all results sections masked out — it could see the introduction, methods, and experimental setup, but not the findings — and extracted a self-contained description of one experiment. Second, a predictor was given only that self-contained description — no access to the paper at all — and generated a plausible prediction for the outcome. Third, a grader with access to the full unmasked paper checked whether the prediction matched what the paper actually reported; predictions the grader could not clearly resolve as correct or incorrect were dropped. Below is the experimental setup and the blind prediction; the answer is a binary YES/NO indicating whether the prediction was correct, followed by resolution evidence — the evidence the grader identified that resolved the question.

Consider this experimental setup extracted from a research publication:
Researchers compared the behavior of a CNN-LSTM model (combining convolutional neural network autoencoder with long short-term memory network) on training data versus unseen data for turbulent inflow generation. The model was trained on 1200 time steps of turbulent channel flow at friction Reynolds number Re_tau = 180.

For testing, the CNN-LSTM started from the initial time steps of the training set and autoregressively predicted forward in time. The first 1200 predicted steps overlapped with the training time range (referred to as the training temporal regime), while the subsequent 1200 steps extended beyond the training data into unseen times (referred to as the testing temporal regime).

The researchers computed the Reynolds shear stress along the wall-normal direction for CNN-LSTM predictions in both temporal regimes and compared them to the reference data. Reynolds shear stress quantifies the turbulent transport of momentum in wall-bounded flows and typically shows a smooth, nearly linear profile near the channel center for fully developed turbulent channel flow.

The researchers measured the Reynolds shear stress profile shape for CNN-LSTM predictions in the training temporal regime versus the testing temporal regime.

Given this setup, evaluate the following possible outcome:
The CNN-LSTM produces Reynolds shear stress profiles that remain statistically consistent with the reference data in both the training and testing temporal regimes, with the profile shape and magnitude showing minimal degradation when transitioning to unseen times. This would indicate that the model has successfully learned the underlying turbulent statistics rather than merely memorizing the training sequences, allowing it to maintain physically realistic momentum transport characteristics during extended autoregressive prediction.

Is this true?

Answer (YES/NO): NO